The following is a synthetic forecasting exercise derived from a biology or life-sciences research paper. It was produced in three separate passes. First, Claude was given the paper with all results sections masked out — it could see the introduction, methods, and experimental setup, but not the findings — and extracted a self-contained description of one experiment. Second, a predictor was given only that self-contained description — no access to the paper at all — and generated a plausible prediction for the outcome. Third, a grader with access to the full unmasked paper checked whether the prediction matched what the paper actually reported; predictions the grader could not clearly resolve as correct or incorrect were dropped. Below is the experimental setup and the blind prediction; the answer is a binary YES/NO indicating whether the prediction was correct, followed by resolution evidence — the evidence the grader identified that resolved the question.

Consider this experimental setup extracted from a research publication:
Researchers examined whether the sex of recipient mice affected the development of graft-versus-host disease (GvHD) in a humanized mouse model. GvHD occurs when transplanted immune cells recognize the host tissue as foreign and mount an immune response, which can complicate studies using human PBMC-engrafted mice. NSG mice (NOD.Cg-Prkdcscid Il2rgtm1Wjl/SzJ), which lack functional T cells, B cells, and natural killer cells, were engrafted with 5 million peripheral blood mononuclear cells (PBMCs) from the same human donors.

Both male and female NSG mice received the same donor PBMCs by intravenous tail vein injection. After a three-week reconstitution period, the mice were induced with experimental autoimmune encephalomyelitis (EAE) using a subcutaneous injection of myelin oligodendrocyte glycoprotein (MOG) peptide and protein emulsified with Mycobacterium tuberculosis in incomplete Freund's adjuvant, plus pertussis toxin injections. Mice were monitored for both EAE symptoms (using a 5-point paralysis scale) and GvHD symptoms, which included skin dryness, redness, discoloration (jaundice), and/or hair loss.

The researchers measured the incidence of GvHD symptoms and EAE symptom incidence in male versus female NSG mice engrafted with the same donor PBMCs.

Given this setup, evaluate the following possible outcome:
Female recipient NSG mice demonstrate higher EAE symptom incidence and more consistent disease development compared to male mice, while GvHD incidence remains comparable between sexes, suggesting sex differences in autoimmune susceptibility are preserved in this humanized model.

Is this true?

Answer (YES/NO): NO